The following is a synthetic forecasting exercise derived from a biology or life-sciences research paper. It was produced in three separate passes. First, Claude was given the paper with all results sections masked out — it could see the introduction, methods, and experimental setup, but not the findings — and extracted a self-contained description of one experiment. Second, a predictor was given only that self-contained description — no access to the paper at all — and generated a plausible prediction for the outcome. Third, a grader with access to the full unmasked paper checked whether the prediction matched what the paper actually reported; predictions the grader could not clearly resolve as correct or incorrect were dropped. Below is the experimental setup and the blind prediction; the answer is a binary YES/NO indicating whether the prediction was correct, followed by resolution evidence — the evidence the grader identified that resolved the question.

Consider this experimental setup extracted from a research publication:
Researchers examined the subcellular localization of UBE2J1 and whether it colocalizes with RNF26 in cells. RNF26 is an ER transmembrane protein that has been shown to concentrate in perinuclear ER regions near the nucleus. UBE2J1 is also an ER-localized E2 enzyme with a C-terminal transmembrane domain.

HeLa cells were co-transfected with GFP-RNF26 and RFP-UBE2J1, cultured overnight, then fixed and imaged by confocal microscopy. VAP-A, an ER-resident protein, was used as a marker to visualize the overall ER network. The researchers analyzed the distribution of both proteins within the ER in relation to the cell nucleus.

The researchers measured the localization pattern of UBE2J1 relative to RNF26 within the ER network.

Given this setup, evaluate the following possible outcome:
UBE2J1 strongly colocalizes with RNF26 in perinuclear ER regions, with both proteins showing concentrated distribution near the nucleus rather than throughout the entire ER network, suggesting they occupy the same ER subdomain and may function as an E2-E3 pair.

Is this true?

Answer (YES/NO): YES